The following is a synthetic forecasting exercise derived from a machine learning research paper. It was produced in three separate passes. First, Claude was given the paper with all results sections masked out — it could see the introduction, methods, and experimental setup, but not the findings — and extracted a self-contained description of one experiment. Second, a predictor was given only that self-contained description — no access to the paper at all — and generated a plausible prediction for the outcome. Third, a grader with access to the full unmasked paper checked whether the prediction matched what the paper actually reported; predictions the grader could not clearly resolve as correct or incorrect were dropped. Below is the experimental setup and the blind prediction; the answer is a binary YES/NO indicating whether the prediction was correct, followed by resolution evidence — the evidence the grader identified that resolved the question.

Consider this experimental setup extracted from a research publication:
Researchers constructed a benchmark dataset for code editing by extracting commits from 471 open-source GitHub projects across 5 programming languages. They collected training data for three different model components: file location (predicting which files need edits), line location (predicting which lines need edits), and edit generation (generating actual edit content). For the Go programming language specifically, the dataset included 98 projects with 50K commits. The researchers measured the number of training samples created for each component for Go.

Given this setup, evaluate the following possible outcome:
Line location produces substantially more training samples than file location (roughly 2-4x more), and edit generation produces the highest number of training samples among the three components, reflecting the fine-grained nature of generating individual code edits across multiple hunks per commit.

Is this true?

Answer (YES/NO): NO